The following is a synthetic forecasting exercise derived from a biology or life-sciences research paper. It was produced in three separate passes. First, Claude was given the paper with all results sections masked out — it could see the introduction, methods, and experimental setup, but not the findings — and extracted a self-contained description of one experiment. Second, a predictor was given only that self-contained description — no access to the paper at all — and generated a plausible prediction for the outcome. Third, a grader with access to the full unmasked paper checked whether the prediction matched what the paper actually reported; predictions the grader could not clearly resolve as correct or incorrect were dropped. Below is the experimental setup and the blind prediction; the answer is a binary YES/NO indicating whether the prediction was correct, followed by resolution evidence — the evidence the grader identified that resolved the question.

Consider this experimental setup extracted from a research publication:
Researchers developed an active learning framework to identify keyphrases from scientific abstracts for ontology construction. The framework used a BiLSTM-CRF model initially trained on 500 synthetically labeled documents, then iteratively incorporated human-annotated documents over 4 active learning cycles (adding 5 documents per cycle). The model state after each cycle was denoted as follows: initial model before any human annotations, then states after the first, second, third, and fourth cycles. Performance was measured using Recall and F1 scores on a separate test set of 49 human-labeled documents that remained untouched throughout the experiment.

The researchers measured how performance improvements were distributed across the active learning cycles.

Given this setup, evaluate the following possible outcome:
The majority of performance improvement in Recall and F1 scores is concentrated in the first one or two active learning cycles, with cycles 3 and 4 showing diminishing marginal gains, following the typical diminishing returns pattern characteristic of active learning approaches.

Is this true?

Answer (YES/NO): YES